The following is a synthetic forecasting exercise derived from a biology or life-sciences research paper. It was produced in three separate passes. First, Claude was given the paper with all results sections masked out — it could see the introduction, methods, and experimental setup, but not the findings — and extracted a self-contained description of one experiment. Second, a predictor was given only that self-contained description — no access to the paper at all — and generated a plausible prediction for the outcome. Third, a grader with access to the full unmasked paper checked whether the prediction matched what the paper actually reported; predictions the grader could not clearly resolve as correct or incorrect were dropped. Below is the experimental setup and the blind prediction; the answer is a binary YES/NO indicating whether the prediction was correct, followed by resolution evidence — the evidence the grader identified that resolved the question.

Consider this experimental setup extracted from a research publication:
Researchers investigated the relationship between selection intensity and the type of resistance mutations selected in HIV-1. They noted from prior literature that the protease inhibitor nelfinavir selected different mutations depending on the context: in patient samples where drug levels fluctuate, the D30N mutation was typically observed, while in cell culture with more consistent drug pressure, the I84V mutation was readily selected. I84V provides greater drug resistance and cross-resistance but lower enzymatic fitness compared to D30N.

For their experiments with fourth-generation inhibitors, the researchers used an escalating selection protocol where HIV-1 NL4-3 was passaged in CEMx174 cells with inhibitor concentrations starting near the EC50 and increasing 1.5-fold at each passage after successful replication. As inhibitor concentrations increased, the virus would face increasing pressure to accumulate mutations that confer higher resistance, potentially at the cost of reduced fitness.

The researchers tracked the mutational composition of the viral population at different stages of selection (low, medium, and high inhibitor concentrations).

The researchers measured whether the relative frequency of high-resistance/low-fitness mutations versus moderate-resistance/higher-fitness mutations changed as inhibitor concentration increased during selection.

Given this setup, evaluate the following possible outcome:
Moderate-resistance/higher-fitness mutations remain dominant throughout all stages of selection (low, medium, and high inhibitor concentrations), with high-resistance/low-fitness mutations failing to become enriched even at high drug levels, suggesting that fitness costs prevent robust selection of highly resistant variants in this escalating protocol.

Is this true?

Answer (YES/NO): NO